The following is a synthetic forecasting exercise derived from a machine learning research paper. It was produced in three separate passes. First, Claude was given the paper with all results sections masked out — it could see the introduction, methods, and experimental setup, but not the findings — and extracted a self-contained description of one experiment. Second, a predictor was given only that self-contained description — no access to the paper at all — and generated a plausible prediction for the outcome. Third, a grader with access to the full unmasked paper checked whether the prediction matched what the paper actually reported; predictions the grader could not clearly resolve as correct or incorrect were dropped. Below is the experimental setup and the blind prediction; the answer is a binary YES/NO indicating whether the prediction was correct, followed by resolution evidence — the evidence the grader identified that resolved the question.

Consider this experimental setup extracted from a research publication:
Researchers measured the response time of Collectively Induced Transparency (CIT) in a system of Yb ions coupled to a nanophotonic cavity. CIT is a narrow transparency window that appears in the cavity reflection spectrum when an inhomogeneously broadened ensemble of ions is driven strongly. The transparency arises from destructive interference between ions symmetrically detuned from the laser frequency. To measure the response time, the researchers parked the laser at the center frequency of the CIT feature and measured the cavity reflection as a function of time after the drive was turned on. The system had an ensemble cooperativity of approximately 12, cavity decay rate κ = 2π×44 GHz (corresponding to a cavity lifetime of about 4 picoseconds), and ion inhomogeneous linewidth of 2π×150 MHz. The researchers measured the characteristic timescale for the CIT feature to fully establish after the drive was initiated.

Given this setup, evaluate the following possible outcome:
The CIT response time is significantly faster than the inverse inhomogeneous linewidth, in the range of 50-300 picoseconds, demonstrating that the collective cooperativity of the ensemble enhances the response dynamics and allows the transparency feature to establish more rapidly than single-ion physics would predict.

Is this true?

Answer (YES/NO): NO